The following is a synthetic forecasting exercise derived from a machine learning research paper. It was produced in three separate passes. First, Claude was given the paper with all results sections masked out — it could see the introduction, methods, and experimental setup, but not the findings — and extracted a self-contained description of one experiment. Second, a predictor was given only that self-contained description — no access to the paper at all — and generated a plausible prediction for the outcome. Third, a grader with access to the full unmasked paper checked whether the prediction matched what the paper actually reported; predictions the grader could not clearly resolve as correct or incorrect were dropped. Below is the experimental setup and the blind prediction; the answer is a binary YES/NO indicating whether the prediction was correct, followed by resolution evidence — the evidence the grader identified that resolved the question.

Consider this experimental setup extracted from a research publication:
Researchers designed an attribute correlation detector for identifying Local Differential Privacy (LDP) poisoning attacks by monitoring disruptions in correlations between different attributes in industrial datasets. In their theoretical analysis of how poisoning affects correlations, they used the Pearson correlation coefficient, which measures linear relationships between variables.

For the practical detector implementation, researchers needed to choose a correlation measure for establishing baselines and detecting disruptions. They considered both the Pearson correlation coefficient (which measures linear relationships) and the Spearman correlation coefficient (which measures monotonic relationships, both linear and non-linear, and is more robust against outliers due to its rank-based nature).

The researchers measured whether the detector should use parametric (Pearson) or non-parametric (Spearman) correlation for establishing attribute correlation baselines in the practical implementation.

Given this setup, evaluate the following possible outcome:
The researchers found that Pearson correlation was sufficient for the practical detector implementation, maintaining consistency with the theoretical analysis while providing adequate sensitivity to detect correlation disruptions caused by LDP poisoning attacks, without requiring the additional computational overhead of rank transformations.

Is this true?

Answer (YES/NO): NO